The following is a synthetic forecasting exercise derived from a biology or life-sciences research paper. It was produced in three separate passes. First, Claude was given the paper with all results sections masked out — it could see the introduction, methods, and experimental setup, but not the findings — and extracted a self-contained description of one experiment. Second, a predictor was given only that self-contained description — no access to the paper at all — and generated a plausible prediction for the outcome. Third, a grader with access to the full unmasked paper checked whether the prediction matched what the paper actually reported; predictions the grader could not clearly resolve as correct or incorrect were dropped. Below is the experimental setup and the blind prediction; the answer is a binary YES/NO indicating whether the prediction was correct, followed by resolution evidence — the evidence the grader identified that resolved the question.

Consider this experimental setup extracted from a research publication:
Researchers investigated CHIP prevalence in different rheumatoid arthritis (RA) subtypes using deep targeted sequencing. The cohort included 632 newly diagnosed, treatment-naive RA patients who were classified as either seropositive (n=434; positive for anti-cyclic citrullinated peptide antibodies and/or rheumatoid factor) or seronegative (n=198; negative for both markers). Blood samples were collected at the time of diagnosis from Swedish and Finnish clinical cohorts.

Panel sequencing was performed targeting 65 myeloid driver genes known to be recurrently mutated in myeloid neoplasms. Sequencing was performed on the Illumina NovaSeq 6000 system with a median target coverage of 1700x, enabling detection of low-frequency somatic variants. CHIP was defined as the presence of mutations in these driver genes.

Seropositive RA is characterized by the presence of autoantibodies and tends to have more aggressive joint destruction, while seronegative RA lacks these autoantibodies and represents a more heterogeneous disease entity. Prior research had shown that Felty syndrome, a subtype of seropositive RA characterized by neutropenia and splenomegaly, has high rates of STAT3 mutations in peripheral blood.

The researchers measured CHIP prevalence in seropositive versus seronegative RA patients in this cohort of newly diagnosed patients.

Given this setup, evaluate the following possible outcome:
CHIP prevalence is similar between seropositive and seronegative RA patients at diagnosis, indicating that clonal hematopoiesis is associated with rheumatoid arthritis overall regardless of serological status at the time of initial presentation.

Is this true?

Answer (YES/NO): NO